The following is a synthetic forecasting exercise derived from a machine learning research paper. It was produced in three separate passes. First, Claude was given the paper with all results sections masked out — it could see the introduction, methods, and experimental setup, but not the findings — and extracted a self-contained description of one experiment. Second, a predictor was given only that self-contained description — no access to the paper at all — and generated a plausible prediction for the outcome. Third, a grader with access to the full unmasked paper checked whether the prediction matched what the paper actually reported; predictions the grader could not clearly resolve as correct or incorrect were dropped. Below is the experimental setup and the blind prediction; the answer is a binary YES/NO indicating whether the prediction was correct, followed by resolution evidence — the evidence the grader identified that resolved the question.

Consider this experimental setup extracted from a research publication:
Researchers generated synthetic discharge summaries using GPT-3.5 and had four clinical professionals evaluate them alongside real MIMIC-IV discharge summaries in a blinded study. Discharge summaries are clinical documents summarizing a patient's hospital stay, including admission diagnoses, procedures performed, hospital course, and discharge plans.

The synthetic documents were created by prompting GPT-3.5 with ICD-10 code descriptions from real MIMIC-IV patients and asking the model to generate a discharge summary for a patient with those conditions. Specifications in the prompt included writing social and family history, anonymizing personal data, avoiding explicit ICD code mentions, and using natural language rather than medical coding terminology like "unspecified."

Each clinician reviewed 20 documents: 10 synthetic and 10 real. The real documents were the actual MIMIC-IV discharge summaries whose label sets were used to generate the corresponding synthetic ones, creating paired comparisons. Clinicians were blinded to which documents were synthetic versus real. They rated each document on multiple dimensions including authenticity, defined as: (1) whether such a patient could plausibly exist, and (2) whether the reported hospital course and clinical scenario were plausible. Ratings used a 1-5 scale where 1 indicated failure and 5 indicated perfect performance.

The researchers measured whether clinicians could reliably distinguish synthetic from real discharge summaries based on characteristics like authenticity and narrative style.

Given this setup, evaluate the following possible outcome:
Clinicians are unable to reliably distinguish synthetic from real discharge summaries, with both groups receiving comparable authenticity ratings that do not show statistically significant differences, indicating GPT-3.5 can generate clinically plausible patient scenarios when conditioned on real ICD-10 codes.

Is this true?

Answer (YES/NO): NO